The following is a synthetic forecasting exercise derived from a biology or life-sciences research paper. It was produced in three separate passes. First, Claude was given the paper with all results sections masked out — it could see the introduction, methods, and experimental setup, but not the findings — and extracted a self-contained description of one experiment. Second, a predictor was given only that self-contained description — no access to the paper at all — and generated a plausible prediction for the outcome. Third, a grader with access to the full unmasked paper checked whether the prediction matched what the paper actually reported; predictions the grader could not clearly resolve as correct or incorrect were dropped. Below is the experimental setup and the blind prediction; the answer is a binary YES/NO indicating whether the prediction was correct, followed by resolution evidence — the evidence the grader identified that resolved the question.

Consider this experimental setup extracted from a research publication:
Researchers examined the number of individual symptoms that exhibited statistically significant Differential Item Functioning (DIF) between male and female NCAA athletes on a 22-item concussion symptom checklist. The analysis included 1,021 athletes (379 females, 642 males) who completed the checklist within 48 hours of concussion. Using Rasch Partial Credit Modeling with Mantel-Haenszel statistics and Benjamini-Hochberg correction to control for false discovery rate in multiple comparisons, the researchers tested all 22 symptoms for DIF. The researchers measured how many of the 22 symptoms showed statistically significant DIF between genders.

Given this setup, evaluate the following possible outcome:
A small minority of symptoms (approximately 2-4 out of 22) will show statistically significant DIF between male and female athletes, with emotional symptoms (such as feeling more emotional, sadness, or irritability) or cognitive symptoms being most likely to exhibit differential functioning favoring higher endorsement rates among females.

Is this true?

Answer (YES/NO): NO